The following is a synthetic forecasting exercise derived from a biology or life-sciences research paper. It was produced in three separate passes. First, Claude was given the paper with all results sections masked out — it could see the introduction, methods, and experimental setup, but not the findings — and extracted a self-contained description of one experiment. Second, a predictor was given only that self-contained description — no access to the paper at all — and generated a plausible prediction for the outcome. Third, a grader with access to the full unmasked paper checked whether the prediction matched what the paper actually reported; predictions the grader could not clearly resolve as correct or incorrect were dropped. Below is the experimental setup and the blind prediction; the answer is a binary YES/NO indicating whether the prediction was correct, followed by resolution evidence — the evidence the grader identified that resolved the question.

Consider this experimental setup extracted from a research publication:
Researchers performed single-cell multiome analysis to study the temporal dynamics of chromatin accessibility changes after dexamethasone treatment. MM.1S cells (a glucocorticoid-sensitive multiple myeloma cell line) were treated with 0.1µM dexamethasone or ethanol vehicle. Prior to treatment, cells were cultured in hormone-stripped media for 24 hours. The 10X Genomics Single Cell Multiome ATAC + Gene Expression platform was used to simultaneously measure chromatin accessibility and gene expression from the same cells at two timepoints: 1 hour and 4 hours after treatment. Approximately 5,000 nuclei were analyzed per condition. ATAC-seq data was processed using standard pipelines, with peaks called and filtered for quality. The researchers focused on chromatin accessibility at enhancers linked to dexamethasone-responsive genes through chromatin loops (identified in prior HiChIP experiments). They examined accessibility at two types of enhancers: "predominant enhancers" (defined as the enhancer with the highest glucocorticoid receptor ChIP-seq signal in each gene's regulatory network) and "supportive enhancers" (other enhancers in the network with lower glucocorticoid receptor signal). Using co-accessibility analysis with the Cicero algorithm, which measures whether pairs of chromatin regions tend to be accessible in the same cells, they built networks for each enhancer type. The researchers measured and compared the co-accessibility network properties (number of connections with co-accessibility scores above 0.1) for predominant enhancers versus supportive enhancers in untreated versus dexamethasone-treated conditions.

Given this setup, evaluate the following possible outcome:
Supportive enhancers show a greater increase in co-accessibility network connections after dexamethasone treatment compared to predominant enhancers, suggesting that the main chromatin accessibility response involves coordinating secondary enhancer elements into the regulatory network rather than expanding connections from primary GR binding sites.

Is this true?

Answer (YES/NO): NO